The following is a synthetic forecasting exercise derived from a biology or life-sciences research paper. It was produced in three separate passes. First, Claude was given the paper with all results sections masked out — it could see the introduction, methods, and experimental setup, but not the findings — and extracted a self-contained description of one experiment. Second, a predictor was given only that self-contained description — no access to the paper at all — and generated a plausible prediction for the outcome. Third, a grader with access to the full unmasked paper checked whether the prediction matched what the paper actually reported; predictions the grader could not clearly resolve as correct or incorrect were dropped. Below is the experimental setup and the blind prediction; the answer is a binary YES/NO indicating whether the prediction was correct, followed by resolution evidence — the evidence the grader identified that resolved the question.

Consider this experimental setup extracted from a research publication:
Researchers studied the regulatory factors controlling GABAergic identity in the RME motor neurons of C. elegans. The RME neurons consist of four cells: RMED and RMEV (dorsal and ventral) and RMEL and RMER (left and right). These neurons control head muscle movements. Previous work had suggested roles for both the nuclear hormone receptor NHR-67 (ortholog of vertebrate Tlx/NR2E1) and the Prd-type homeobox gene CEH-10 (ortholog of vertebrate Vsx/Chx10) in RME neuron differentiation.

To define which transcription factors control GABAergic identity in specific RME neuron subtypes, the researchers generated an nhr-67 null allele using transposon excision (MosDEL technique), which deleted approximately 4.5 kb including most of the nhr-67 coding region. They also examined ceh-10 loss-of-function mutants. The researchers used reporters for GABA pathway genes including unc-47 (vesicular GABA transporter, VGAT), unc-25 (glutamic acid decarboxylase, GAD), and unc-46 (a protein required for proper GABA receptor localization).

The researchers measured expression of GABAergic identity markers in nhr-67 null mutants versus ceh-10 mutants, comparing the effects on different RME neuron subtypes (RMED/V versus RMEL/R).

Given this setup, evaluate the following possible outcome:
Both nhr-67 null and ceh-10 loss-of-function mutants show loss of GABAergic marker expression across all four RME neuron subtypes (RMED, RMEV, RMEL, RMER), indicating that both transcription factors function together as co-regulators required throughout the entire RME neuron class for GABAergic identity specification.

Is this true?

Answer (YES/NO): NO